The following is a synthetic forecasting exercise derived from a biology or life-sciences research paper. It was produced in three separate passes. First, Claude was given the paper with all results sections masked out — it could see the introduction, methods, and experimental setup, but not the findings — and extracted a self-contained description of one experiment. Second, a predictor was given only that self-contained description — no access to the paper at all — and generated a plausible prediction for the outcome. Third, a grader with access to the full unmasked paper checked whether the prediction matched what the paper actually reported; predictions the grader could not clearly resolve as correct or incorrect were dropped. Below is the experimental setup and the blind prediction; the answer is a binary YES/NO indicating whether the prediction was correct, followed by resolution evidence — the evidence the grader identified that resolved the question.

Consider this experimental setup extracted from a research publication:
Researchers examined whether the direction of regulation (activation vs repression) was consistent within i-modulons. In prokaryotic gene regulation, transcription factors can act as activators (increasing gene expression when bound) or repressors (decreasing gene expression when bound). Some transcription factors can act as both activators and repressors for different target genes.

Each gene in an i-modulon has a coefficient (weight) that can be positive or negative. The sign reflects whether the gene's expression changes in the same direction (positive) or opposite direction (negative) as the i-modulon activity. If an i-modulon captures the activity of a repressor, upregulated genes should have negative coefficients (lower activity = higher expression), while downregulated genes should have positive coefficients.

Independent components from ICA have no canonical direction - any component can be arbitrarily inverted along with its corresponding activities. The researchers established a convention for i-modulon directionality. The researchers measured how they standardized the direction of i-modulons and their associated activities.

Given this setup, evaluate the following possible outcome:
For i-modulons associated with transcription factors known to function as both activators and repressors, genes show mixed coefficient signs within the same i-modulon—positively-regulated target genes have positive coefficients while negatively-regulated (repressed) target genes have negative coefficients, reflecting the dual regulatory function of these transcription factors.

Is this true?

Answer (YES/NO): NO